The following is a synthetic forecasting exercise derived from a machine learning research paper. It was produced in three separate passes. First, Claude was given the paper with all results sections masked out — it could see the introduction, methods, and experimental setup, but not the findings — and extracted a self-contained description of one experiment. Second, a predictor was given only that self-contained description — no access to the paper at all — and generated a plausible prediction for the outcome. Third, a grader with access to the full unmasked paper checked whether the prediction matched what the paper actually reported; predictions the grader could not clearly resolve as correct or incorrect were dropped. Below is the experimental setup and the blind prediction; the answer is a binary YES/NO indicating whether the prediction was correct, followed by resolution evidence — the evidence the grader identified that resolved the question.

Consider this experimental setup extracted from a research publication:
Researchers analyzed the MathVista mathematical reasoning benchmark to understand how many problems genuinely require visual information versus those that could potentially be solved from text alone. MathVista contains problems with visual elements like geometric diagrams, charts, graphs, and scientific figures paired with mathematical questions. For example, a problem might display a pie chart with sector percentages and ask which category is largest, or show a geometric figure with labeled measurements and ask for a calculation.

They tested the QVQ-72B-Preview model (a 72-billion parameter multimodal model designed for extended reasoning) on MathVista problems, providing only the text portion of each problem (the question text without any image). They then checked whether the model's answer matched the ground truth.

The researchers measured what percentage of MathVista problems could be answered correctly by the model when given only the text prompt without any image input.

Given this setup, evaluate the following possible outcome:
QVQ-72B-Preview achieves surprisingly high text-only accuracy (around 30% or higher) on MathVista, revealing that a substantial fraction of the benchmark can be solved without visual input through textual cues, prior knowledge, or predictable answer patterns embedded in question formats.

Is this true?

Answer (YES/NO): YES